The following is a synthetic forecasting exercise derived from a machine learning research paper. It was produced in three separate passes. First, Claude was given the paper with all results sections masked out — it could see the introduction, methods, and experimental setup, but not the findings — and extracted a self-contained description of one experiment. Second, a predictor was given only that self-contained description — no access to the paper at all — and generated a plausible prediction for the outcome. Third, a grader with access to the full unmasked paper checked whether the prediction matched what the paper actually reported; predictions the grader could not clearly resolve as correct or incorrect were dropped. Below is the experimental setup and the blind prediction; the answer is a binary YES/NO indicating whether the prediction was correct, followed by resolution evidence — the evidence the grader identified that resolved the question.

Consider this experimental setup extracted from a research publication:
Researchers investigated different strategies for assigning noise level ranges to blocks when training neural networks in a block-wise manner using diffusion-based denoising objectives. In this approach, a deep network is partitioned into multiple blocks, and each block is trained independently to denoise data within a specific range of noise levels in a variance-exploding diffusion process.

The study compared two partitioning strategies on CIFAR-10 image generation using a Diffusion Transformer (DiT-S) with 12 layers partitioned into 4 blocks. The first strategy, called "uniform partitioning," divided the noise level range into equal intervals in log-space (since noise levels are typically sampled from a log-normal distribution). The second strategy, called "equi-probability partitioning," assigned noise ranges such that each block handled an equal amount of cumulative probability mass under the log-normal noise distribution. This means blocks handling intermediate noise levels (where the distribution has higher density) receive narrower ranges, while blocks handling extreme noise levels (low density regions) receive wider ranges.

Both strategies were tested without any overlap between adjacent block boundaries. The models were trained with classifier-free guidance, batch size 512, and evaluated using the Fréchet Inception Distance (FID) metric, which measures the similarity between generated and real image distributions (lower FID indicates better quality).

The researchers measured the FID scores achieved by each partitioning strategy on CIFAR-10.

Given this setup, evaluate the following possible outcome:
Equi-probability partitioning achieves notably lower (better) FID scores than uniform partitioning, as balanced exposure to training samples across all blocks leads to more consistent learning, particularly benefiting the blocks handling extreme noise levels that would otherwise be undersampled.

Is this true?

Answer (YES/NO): YES